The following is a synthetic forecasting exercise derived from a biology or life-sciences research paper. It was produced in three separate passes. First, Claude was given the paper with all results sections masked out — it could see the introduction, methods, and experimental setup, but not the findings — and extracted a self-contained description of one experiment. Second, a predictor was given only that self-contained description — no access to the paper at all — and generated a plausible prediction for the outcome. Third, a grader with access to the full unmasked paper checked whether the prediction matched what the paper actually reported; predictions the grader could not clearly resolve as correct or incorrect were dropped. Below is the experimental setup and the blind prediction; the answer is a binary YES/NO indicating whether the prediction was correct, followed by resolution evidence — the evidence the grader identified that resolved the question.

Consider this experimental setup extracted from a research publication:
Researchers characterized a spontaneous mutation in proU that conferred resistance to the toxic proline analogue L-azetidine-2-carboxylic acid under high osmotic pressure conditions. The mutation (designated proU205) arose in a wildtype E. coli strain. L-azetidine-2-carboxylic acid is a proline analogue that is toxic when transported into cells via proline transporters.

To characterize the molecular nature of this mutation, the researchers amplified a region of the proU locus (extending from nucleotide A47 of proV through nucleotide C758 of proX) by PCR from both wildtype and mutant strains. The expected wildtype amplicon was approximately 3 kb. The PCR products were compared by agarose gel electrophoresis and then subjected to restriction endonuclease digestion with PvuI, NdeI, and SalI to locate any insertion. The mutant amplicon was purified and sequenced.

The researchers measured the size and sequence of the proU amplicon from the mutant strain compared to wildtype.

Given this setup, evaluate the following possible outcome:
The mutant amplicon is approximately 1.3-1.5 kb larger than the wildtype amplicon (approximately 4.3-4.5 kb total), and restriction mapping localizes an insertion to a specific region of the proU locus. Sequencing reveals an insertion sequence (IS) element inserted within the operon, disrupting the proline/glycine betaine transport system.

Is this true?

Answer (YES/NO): NO